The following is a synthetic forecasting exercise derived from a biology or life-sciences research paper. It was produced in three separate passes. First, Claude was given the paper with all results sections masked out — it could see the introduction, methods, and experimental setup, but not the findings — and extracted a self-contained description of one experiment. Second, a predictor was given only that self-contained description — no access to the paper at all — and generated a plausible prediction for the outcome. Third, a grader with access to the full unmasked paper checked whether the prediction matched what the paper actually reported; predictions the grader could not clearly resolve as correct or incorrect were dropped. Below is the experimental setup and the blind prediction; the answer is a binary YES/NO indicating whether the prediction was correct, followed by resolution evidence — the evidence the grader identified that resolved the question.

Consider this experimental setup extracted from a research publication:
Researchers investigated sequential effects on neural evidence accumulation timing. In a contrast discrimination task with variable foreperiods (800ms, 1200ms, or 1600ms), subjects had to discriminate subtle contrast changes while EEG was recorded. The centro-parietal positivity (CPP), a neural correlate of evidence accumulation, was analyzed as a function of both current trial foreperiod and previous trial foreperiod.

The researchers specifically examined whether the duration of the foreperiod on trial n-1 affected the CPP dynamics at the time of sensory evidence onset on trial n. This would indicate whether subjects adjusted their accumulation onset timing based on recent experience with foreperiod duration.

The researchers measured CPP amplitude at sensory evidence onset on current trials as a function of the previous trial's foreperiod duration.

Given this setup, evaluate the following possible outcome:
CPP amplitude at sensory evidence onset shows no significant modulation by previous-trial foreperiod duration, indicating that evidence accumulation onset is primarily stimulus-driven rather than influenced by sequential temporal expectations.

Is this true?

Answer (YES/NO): NO